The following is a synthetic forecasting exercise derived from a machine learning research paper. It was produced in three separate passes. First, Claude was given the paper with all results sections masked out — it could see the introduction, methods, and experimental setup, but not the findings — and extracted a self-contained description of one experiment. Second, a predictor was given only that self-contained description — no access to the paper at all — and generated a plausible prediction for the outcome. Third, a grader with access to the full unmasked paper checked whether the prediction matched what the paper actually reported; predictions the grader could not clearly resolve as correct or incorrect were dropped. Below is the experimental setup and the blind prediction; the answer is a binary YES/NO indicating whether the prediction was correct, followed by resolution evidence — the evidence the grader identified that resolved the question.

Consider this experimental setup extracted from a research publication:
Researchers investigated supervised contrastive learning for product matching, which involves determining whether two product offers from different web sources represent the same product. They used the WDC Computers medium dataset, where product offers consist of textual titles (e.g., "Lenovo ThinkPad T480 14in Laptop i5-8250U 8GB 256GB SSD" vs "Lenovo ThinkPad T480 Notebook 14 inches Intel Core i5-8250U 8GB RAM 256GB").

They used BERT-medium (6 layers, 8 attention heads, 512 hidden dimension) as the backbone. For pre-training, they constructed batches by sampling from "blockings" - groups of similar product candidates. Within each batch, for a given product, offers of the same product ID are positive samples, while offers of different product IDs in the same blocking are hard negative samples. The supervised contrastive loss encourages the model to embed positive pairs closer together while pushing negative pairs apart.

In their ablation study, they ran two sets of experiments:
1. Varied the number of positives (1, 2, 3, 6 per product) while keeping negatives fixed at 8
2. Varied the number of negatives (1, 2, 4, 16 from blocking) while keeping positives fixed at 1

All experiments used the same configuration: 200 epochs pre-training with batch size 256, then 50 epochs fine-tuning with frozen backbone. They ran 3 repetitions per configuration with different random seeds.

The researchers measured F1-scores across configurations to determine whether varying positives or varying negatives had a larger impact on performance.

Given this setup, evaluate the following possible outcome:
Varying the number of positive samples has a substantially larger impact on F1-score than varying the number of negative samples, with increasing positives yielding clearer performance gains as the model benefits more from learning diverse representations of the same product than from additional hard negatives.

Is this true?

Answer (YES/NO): NO